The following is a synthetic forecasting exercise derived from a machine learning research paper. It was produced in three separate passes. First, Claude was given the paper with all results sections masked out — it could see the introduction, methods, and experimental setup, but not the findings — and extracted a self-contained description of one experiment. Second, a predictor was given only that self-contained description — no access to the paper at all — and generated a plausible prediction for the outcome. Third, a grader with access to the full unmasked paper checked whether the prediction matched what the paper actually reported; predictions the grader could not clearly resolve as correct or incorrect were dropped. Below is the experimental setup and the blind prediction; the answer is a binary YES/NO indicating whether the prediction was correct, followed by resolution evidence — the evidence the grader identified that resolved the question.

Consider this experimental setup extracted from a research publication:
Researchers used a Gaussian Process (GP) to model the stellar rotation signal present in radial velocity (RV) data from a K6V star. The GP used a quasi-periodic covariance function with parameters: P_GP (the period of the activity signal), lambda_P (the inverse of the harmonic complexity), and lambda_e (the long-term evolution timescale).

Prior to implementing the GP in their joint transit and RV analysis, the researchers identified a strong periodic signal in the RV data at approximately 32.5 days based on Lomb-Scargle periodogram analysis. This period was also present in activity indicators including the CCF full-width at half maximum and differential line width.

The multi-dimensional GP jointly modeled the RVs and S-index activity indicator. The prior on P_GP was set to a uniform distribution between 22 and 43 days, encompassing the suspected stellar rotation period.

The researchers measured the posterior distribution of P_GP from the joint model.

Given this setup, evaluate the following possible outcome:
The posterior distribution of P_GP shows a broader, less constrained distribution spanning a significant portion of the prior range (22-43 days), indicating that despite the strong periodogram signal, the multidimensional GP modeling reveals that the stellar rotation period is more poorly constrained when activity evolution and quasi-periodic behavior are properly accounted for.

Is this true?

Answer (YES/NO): NO